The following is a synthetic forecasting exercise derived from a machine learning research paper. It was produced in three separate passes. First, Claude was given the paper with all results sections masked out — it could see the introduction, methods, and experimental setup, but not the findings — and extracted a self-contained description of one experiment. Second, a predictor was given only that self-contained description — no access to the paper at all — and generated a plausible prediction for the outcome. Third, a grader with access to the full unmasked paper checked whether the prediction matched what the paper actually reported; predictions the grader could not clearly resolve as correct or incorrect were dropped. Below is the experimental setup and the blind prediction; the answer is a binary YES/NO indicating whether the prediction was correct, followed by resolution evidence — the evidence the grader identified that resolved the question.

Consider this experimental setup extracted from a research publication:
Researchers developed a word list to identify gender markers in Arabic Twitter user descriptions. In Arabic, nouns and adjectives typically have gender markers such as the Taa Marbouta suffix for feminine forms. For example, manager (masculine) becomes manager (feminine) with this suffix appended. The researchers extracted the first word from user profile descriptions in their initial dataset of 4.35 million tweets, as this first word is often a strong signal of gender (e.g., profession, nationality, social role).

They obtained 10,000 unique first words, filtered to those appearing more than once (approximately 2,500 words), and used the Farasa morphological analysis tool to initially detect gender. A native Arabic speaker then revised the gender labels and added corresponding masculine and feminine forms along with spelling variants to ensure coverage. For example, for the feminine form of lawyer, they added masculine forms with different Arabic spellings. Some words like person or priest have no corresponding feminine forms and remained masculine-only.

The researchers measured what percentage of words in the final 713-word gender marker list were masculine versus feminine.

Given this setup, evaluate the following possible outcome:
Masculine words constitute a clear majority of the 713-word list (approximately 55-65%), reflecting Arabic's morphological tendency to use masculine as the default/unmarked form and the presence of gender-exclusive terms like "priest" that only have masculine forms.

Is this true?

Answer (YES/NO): YES